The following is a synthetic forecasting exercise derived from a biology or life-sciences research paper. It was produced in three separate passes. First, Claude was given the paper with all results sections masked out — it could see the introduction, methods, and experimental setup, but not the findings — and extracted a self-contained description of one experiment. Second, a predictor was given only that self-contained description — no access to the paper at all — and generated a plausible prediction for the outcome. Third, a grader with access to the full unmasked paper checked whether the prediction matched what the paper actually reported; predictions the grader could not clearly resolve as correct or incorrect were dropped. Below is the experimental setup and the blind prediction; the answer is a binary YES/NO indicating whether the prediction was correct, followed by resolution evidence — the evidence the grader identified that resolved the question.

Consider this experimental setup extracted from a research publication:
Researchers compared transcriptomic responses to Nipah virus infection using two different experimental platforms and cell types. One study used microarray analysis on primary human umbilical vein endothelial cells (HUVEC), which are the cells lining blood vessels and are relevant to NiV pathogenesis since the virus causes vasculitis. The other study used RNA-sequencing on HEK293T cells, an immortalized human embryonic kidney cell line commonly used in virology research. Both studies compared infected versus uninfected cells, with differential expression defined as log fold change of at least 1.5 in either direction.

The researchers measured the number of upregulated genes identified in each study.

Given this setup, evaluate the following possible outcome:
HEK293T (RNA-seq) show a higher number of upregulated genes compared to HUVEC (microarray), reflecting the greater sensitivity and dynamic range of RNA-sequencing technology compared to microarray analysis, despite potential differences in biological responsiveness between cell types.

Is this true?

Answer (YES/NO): NO